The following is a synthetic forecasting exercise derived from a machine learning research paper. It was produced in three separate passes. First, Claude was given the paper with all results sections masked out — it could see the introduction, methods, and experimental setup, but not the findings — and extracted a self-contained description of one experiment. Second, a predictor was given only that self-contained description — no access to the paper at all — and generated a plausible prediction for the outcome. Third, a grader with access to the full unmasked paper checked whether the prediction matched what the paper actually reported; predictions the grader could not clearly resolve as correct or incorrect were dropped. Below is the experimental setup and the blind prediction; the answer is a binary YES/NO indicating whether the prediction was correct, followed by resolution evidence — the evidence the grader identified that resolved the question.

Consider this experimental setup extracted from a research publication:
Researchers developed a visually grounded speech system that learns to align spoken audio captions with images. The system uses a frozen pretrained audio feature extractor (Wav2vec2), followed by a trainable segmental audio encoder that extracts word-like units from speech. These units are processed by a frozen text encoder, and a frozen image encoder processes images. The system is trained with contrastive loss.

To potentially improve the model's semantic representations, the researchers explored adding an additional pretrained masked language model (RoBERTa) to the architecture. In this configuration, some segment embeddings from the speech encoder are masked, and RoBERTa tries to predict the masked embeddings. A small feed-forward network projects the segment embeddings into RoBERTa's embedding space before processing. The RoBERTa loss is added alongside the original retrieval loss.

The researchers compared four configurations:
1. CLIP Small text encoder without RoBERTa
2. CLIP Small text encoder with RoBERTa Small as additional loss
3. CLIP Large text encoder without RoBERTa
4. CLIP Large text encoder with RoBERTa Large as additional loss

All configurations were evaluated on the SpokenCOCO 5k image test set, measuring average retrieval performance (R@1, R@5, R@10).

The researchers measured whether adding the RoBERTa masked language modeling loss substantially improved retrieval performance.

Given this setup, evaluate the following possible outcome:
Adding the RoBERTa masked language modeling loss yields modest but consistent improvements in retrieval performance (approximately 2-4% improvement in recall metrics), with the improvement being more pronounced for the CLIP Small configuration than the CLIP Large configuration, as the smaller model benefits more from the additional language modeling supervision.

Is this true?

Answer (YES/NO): NO